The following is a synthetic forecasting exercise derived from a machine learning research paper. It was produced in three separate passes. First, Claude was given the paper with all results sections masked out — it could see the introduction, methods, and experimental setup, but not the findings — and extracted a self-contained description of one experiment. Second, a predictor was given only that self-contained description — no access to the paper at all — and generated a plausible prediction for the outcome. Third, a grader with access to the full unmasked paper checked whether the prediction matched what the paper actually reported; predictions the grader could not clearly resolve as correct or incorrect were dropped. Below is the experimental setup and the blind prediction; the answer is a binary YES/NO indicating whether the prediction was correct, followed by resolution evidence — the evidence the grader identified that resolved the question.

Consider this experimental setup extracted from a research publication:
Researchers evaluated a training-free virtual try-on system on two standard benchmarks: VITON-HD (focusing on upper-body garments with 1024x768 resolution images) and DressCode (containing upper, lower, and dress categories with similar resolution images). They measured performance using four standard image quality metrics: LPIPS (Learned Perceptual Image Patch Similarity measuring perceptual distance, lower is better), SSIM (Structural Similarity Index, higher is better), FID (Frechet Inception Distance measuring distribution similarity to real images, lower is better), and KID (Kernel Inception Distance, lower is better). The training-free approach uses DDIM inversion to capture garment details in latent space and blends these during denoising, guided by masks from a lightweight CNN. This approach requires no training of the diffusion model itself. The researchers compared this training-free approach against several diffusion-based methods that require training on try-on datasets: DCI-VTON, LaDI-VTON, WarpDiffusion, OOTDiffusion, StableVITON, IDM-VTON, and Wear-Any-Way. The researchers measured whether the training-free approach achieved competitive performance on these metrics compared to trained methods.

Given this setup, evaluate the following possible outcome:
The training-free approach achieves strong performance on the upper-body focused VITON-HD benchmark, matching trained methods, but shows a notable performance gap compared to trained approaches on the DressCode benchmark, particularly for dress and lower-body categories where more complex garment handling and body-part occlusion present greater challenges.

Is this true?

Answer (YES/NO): NO